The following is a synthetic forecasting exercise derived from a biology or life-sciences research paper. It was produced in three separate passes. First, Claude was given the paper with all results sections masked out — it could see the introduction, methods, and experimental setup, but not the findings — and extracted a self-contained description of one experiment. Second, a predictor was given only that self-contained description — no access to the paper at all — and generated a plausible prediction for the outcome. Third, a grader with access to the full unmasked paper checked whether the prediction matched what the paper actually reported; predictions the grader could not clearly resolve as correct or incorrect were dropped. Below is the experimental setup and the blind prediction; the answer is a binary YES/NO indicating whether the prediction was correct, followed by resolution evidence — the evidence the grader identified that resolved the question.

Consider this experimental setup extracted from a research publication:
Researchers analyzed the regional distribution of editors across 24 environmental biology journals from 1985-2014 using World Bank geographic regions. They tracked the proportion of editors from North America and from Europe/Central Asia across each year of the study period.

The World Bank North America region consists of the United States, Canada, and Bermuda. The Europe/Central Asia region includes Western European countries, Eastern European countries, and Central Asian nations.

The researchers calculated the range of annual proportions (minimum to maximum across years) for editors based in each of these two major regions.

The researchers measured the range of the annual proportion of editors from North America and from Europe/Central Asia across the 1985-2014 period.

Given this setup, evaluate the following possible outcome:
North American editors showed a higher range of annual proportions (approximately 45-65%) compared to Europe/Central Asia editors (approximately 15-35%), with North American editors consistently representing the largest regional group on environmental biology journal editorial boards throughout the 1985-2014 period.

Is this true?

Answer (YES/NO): NO